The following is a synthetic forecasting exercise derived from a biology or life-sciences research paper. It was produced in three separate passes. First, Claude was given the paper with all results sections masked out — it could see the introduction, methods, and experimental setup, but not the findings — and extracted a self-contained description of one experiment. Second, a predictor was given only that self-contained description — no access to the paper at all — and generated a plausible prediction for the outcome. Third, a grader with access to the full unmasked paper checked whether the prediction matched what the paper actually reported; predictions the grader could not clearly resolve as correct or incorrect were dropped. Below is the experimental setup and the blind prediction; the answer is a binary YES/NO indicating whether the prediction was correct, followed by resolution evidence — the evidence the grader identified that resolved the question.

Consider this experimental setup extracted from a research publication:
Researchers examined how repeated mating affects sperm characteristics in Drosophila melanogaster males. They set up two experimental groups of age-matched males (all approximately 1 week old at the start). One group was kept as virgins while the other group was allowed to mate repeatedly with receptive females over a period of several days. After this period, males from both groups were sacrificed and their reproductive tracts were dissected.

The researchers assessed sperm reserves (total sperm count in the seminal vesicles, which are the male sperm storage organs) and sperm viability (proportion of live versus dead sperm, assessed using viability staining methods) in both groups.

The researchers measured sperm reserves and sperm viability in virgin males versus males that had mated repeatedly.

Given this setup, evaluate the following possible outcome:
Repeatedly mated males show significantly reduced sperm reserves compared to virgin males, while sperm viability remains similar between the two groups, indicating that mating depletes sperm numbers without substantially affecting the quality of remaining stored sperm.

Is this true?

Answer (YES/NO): NO